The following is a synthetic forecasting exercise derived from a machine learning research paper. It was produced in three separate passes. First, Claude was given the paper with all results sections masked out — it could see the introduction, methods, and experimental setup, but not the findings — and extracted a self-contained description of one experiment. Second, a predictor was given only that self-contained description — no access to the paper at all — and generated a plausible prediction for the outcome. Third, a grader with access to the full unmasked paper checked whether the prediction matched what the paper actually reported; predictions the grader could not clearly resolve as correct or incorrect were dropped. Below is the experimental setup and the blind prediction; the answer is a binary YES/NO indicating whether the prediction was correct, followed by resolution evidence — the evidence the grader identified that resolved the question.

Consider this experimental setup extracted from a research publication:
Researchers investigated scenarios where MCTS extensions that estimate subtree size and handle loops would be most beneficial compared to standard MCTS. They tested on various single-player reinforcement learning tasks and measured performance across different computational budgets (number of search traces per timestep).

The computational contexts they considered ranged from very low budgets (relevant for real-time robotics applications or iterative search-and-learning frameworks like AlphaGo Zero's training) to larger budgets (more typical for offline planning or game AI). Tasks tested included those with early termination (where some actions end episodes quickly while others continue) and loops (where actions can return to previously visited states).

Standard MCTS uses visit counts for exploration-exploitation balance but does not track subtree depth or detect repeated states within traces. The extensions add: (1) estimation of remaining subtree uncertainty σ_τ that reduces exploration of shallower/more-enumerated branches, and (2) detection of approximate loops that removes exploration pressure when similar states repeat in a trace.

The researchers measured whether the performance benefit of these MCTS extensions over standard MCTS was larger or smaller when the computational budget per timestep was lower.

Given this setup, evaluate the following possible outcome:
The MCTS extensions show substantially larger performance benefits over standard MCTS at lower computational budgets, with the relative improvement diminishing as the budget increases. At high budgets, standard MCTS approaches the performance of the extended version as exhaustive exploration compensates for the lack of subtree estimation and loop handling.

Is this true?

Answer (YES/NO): YES